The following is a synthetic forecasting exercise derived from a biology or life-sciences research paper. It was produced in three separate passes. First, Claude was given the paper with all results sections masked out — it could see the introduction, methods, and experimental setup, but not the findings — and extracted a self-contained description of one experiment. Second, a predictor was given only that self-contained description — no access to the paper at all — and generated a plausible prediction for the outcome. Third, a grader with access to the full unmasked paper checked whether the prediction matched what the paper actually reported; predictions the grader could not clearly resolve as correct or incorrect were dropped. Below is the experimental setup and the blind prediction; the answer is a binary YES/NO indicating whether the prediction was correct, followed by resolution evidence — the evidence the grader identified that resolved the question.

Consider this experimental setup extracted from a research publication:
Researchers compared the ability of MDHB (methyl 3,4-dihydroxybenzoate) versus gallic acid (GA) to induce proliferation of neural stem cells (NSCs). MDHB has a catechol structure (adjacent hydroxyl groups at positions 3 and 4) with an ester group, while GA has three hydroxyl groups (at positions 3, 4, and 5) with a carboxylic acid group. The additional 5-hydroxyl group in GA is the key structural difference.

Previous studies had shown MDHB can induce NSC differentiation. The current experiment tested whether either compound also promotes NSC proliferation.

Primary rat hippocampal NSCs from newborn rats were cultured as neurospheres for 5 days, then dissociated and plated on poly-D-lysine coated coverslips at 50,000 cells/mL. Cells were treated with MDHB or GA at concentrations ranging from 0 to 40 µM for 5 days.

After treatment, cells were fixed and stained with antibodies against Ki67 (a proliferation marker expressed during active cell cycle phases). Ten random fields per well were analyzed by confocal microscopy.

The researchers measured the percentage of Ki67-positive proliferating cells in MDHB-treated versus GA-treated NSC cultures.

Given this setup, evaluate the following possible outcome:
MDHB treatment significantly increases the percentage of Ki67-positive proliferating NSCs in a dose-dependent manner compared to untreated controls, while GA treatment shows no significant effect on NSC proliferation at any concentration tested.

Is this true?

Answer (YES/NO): NO